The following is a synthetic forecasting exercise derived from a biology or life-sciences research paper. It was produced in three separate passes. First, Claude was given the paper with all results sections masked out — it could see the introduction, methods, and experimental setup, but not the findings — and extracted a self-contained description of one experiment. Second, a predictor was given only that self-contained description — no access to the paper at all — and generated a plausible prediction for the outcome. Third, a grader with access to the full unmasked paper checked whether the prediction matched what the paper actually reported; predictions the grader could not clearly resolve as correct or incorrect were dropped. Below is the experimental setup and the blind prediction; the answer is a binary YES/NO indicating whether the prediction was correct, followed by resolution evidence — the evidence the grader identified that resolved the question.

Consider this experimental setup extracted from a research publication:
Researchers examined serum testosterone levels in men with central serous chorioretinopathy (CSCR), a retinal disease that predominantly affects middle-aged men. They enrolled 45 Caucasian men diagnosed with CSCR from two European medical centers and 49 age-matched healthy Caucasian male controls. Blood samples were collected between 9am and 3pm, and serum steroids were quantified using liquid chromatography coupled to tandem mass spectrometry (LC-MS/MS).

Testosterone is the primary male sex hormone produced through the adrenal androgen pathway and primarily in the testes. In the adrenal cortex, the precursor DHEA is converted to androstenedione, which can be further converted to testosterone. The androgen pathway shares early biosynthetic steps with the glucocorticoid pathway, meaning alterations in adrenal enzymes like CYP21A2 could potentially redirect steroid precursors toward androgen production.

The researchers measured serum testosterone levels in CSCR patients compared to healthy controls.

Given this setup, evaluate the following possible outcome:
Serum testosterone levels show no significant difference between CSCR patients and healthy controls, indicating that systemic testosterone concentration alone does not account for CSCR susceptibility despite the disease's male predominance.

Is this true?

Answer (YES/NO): YES